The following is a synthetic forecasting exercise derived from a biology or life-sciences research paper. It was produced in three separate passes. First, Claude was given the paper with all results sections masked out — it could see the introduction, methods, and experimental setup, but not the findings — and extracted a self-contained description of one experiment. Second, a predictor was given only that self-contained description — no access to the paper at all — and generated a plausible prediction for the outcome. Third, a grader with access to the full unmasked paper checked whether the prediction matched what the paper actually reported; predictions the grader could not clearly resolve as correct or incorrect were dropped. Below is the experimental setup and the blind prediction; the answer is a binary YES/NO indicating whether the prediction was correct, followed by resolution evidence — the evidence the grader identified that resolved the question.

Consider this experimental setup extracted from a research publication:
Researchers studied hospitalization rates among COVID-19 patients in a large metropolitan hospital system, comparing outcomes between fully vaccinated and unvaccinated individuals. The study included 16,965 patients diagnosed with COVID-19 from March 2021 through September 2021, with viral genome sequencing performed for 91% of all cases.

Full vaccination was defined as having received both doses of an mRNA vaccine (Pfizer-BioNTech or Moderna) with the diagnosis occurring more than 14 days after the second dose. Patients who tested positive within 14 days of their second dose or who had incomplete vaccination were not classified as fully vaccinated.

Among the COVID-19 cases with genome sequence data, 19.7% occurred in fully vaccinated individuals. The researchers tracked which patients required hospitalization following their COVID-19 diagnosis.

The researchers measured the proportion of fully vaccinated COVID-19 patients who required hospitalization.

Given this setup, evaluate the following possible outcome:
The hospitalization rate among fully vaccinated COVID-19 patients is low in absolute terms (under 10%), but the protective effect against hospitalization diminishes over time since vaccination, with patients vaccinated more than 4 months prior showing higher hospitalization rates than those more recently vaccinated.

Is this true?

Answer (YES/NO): NO